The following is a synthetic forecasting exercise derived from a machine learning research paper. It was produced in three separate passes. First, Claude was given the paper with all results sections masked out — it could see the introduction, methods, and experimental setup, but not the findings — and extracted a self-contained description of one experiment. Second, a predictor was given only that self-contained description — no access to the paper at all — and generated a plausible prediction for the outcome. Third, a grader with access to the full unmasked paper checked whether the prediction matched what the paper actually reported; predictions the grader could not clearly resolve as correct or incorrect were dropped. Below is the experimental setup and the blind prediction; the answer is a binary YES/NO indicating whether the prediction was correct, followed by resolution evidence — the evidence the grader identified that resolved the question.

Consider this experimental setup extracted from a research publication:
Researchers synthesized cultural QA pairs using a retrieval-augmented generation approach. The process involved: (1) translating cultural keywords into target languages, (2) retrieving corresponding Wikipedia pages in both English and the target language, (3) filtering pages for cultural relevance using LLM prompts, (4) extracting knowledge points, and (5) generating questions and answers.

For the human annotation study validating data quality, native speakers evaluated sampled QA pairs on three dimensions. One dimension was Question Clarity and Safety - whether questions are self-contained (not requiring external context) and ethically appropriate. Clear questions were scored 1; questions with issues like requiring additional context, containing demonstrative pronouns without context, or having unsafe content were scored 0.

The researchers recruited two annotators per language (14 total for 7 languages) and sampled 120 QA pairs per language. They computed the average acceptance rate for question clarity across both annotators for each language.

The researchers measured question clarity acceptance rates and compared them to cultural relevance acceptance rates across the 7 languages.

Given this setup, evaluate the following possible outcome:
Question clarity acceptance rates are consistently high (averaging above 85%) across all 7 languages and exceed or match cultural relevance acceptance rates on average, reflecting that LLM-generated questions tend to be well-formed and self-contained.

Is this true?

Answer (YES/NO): YES